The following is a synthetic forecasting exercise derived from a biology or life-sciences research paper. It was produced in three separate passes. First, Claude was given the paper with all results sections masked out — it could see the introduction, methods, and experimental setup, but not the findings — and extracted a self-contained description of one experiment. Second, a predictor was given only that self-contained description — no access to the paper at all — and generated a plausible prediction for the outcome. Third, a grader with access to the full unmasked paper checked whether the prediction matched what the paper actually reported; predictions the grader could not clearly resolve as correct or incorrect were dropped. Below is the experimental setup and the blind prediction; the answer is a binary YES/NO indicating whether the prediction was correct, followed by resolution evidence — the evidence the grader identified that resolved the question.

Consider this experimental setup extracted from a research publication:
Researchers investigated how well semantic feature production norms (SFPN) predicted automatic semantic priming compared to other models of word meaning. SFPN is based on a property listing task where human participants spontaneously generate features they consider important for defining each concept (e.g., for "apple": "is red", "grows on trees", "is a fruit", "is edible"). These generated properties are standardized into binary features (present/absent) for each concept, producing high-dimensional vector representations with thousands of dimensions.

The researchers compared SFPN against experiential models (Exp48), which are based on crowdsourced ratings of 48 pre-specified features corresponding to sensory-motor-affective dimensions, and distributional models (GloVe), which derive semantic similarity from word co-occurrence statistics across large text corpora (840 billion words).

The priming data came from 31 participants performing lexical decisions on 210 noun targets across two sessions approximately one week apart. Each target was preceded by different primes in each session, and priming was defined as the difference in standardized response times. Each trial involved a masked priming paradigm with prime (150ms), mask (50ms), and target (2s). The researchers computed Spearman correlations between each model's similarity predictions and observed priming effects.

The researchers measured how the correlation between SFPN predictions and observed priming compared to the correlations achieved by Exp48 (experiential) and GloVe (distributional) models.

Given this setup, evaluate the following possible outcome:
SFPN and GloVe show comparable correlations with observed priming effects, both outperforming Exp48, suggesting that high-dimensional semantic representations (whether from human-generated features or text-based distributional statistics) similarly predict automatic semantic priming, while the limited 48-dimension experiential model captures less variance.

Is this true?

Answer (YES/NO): NO